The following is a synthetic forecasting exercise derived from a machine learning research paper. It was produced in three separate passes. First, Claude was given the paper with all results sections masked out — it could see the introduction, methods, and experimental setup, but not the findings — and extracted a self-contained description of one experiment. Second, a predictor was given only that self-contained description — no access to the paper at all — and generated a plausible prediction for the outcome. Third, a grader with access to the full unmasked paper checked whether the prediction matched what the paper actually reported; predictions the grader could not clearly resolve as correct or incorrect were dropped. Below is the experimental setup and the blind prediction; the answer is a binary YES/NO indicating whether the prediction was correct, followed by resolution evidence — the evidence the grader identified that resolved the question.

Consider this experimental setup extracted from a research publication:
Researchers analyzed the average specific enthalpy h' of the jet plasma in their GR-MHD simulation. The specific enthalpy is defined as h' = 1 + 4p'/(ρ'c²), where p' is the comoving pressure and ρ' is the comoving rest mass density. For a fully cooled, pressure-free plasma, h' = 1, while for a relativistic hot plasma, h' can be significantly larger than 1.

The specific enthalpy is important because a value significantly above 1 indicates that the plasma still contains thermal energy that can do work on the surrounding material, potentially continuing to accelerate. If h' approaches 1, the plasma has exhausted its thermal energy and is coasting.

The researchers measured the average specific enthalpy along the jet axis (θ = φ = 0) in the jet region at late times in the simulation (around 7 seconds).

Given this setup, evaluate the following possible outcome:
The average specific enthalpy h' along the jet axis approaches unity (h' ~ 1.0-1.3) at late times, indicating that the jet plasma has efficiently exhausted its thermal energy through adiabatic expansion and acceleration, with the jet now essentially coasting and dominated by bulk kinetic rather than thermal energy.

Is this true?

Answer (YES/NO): NO